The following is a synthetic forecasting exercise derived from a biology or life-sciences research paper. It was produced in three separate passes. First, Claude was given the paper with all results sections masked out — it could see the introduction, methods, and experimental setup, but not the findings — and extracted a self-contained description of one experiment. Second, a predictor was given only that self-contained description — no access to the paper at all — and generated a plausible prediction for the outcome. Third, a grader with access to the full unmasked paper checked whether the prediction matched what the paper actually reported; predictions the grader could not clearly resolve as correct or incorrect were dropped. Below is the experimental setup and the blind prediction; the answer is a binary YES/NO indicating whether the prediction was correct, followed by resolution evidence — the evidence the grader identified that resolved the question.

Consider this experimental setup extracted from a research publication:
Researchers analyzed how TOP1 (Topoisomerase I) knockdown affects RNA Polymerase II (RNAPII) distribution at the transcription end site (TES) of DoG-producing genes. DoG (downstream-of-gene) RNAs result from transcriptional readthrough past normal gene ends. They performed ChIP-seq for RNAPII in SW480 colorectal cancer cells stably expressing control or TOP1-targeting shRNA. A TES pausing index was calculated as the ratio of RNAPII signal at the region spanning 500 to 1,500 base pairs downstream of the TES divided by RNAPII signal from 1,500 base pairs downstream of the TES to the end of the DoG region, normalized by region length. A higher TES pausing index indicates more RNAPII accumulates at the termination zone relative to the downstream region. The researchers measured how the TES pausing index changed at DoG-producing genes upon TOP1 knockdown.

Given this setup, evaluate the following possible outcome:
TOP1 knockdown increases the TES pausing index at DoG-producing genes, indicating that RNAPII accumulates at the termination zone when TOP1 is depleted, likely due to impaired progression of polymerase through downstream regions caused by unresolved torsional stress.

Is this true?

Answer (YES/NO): NO